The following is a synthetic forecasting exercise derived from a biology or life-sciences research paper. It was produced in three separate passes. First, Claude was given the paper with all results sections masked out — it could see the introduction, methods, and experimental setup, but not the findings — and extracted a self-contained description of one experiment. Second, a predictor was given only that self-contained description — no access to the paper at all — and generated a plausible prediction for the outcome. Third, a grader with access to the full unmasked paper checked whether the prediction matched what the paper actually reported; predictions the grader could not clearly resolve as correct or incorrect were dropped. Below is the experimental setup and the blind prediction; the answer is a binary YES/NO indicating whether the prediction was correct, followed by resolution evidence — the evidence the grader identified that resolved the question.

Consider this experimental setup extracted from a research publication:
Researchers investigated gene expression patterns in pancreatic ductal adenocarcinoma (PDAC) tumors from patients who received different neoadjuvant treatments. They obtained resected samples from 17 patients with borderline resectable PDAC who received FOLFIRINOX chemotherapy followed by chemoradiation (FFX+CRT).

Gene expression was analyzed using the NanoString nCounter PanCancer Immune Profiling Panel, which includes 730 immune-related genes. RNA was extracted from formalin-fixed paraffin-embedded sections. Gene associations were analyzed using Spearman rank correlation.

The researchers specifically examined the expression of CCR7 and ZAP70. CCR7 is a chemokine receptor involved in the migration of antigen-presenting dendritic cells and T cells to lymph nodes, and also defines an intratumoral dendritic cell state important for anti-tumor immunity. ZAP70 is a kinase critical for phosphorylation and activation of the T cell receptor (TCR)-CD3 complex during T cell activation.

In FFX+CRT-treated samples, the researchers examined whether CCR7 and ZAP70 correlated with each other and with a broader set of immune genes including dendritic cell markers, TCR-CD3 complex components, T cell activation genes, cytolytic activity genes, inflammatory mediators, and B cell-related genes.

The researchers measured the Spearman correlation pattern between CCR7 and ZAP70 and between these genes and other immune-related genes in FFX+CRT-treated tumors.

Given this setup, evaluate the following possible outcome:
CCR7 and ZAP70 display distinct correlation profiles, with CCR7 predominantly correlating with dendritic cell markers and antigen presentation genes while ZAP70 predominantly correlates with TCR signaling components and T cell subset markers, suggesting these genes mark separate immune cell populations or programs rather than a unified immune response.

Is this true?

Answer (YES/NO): NO